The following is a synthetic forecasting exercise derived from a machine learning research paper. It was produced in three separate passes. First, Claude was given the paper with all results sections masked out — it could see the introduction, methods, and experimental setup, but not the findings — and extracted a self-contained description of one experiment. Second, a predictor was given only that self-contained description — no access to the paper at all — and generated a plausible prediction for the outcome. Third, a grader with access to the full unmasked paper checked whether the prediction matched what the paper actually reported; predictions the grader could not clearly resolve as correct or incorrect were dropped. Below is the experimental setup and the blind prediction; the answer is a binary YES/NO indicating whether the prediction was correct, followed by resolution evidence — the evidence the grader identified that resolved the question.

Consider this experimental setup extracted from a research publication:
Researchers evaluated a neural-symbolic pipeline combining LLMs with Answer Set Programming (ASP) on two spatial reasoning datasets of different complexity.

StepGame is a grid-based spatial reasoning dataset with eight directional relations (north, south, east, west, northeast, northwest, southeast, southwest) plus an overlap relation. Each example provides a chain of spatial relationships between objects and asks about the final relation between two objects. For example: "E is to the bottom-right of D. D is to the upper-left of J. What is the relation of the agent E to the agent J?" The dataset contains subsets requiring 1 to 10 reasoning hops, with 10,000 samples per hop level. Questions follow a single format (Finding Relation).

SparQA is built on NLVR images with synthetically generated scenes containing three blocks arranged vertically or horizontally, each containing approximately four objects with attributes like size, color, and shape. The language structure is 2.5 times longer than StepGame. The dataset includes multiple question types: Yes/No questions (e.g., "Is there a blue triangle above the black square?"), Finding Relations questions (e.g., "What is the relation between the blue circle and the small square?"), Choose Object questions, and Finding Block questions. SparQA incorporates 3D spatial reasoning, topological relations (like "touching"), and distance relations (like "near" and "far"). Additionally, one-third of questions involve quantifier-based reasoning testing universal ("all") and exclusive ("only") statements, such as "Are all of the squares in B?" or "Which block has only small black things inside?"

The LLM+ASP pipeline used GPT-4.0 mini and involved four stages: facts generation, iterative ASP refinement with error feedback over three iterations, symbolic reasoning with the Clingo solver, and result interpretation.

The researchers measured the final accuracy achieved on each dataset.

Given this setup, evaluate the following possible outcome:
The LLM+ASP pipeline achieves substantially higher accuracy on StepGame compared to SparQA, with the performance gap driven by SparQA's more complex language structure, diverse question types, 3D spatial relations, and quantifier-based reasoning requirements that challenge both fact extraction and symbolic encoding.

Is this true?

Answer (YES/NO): YES